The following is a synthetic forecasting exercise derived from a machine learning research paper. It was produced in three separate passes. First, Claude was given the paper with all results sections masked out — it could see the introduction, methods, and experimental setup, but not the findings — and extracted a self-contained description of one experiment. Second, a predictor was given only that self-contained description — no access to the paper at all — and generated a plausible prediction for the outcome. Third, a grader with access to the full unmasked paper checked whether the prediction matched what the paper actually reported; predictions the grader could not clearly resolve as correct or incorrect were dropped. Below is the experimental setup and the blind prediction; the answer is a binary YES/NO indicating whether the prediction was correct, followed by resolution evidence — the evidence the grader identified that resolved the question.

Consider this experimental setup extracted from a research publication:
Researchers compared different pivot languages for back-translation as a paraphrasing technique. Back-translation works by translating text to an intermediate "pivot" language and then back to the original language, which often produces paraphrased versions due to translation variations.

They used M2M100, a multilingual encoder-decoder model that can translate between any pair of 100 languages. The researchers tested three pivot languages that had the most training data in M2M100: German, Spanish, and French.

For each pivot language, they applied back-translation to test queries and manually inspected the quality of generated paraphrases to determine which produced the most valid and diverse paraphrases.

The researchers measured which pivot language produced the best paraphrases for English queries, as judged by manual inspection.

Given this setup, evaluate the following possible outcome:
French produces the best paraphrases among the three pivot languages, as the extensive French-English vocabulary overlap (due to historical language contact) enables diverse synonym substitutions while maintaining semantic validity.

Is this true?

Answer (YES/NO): NO